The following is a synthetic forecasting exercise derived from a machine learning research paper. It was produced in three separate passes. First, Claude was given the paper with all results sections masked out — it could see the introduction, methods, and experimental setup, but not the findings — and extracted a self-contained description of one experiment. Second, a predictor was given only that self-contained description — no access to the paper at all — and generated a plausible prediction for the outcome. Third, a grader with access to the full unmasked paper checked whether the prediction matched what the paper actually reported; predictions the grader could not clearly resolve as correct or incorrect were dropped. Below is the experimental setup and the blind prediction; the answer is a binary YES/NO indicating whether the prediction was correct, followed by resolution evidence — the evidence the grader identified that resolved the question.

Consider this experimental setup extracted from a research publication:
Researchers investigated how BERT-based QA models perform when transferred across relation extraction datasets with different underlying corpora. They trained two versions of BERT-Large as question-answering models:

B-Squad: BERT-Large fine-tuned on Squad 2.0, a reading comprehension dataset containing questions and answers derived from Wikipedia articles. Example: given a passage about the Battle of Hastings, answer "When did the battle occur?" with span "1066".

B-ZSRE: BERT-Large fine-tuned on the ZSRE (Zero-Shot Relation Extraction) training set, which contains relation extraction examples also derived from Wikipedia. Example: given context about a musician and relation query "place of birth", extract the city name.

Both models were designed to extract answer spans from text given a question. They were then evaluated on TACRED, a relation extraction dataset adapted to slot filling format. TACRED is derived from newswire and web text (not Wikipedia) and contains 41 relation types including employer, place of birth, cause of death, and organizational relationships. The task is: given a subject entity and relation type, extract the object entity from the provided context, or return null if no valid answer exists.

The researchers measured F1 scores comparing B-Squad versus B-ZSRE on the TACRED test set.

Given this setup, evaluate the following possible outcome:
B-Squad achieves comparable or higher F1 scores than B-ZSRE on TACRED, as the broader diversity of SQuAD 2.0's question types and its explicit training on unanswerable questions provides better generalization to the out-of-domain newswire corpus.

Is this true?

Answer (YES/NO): YES